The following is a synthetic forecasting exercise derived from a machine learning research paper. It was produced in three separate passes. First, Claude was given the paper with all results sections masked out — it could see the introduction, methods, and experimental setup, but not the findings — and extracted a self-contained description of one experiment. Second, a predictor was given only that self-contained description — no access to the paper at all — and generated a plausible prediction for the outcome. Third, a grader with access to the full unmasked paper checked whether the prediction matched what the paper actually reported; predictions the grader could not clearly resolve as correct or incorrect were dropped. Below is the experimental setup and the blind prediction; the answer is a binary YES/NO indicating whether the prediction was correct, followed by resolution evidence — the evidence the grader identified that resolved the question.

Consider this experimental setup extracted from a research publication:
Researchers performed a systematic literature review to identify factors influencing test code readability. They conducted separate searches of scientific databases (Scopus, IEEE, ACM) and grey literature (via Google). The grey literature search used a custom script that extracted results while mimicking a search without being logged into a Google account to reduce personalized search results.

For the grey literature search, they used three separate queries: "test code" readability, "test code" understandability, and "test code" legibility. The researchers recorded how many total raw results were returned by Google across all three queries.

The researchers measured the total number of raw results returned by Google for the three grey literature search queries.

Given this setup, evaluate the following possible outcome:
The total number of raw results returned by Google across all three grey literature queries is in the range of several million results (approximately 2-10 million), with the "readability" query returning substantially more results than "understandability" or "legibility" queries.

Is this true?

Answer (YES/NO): NO